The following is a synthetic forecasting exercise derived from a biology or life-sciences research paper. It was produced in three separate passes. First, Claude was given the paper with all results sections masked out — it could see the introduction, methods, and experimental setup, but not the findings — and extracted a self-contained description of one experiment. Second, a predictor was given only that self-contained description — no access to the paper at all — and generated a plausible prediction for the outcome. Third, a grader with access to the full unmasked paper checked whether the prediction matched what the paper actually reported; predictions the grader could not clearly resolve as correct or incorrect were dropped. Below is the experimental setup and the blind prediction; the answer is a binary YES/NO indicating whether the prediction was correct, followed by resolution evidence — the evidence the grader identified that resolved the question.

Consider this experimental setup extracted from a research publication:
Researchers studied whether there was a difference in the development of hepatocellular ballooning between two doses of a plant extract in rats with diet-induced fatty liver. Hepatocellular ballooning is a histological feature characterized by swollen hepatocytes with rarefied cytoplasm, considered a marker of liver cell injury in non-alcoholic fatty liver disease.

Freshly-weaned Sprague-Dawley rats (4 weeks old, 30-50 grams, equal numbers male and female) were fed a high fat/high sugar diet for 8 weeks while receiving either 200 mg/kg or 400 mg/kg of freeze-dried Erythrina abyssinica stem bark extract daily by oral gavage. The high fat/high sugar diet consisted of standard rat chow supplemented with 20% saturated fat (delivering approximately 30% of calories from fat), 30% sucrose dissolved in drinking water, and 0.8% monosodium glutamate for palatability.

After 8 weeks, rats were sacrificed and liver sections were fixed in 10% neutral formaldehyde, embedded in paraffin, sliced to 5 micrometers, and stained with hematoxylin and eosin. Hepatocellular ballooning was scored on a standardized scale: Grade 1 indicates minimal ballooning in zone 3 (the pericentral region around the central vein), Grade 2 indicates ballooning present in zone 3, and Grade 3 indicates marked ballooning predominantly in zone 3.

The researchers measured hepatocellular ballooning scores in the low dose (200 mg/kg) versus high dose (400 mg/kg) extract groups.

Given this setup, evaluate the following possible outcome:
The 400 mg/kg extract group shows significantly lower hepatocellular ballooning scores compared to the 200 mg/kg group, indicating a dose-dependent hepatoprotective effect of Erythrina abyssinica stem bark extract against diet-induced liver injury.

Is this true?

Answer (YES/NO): NO